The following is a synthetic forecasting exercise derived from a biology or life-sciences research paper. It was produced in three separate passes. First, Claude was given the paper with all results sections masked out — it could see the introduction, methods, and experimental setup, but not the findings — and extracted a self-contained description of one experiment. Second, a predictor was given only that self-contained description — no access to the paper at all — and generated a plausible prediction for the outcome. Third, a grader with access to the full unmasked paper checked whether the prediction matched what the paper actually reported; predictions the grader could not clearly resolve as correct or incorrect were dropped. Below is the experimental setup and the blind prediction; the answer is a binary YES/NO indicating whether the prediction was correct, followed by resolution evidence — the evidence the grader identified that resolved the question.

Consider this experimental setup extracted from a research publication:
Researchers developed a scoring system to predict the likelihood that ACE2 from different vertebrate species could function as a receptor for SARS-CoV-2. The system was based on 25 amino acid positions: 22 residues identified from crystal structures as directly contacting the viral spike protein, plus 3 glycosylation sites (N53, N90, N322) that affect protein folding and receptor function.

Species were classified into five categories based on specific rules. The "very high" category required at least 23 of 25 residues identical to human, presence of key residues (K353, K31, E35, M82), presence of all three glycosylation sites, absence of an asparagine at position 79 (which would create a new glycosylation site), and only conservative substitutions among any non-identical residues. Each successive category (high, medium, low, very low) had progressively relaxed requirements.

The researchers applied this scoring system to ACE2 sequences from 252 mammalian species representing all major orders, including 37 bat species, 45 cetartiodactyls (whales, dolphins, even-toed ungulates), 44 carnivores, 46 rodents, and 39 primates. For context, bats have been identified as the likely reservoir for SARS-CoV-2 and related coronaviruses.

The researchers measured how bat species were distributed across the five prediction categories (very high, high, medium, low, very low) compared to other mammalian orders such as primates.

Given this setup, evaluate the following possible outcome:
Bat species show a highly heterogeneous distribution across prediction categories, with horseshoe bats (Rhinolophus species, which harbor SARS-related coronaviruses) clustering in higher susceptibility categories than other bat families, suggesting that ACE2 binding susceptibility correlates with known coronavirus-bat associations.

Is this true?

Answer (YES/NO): NO